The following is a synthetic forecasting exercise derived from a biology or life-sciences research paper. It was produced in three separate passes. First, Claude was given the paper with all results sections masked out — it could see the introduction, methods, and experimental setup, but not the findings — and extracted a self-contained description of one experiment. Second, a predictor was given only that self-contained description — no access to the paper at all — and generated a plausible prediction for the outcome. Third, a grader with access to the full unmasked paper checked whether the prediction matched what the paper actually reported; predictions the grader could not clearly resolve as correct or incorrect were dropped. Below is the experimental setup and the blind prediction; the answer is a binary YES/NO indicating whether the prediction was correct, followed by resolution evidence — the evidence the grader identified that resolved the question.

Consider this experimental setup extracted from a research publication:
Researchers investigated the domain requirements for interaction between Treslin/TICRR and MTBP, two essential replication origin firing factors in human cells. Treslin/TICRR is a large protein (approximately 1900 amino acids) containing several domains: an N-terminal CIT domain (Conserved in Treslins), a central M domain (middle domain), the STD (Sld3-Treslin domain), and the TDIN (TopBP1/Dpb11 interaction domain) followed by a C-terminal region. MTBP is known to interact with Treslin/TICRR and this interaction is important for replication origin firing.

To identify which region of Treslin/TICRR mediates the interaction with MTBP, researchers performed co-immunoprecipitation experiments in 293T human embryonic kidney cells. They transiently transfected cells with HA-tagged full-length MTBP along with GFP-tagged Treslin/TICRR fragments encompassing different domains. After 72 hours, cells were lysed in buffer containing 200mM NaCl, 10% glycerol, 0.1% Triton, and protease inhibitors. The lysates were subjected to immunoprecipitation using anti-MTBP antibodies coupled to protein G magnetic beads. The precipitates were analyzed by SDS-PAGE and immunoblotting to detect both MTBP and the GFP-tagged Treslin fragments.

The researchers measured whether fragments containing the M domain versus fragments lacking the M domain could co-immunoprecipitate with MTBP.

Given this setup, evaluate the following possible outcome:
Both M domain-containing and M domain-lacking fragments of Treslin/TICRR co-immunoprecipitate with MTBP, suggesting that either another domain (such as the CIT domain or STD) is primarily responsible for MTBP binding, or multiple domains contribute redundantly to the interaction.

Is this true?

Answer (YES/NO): NO